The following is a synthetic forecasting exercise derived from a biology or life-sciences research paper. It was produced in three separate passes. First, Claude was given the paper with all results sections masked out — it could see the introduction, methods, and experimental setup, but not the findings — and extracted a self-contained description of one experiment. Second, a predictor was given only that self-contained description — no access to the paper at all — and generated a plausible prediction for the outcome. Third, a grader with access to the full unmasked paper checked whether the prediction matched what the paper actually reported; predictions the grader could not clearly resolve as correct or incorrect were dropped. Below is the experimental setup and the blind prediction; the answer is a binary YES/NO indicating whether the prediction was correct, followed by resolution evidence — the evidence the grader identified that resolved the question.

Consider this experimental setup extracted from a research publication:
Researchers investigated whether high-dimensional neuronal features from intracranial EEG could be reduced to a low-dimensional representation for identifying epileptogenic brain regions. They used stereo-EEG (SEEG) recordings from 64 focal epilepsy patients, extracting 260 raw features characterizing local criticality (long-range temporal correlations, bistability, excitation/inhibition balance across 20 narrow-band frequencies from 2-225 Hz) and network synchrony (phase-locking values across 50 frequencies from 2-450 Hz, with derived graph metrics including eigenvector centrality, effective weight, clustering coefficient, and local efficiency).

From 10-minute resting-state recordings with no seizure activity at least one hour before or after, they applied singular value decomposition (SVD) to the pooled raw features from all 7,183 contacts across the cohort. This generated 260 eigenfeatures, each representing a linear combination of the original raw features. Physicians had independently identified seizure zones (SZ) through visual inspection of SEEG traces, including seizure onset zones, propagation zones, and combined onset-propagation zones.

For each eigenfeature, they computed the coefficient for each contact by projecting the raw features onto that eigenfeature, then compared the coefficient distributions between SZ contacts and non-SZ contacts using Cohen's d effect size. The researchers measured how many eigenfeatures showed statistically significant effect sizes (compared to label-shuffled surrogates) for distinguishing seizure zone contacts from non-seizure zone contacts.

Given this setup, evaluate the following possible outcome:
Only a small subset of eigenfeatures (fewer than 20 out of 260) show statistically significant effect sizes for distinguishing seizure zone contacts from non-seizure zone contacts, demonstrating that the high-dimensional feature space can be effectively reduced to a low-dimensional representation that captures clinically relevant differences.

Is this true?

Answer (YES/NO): NO